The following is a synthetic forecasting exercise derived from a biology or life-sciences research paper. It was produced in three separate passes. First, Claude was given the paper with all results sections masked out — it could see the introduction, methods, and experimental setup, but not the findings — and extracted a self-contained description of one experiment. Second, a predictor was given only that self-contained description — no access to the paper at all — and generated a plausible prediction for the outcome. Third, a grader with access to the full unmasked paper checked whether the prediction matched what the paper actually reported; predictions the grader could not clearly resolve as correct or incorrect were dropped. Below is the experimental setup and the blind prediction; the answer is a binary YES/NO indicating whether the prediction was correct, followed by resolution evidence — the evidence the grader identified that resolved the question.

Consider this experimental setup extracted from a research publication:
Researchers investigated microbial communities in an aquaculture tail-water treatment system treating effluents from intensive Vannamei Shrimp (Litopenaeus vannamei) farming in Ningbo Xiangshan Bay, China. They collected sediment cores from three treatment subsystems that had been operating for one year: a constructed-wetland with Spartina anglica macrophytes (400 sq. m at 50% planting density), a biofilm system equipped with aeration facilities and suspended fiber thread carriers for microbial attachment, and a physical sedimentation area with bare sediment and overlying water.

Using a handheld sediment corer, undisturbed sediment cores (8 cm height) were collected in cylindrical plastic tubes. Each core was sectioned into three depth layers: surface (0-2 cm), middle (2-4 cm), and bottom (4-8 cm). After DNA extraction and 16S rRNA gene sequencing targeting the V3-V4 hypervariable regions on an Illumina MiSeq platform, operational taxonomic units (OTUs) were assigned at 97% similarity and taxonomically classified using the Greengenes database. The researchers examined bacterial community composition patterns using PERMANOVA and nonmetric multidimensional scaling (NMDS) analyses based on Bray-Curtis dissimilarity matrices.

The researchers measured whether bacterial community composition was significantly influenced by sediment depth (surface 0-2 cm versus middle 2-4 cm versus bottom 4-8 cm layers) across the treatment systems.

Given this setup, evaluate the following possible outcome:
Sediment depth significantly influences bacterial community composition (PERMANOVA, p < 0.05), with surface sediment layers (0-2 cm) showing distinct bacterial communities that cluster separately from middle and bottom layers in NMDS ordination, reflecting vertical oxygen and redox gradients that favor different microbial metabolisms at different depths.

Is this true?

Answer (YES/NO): YES